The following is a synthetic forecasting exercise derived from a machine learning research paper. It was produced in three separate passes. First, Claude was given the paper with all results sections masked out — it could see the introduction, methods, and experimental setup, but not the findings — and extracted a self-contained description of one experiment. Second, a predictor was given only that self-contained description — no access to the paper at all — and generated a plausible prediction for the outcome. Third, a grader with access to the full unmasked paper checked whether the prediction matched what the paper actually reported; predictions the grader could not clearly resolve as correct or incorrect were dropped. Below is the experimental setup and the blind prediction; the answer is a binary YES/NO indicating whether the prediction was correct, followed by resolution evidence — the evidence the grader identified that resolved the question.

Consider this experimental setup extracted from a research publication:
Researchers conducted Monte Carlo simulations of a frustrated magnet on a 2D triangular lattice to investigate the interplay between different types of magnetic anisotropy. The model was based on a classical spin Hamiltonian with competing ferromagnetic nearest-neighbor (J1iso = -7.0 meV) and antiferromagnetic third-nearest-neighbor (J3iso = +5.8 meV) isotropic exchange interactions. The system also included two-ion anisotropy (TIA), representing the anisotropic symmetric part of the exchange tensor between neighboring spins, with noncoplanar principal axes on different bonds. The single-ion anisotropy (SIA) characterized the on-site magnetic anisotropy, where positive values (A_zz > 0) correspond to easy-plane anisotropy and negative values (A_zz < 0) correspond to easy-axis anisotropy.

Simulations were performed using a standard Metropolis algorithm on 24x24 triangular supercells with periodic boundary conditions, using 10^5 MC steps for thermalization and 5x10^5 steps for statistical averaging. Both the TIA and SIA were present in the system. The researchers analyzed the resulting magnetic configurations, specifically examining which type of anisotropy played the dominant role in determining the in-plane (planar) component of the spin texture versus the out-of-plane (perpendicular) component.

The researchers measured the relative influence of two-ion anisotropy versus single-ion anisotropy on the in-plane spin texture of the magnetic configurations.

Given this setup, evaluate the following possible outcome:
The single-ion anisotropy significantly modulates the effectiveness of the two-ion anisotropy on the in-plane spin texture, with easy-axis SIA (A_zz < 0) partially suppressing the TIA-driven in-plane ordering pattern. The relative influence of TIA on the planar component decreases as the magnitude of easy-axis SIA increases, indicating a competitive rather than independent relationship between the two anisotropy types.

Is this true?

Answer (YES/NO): NO